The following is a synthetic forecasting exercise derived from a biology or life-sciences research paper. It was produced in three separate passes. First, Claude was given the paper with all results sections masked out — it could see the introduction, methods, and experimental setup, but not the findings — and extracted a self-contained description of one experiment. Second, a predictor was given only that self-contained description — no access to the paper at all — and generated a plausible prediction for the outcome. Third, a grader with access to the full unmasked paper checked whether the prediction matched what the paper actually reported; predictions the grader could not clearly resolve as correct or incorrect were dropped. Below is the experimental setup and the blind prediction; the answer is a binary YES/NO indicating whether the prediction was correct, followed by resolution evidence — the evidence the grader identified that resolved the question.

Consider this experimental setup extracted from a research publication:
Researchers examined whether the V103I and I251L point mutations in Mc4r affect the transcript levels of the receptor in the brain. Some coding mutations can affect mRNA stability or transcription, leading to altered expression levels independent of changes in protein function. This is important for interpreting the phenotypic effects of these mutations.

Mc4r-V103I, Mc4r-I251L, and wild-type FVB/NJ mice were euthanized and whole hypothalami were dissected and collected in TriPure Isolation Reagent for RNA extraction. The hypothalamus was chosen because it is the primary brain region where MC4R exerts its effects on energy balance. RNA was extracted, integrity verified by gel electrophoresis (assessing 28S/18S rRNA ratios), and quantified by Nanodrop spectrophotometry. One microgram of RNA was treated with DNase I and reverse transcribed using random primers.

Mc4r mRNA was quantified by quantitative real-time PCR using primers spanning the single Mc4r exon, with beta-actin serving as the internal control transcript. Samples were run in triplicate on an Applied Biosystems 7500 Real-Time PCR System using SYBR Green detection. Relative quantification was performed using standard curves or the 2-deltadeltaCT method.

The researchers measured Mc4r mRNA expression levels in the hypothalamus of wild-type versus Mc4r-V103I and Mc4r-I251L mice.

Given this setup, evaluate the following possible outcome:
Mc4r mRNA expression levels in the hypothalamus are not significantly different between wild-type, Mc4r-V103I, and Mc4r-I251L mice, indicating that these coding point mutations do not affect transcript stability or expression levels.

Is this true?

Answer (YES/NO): YES